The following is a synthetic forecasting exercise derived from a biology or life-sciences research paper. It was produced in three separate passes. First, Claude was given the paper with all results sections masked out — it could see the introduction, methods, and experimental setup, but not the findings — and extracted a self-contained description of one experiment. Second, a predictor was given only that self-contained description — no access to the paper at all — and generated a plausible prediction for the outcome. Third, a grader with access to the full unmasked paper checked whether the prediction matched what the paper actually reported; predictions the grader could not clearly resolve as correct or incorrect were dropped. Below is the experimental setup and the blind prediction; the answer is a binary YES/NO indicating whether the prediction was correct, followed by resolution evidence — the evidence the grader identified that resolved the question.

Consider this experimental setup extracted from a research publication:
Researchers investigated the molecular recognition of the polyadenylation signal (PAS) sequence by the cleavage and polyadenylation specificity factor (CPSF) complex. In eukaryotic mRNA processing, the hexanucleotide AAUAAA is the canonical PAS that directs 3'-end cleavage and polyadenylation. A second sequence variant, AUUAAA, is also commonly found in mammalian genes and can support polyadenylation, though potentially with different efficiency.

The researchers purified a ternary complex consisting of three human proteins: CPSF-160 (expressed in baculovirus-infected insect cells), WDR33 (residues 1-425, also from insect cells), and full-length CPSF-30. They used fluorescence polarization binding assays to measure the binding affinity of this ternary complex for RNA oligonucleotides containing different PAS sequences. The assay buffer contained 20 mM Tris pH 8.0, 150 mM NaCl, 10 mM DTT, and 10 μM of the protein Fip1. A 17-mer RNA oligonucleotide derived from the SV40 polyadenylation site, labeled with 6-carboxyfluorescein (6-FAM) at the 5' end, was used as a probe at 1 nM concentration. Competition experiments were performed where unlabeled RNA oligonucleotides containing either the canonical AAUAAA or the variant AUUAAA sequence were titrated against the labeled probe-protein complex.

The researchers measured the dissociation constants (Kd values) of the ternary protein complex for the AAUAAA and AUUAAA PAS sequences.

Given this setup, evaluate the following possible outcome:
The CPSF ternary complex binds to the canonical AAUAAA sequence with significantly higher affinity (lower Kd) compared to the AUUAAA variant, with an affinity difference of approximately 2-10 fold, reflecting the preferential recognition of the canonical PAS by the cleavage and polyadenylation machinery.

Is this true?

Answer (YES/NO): YES